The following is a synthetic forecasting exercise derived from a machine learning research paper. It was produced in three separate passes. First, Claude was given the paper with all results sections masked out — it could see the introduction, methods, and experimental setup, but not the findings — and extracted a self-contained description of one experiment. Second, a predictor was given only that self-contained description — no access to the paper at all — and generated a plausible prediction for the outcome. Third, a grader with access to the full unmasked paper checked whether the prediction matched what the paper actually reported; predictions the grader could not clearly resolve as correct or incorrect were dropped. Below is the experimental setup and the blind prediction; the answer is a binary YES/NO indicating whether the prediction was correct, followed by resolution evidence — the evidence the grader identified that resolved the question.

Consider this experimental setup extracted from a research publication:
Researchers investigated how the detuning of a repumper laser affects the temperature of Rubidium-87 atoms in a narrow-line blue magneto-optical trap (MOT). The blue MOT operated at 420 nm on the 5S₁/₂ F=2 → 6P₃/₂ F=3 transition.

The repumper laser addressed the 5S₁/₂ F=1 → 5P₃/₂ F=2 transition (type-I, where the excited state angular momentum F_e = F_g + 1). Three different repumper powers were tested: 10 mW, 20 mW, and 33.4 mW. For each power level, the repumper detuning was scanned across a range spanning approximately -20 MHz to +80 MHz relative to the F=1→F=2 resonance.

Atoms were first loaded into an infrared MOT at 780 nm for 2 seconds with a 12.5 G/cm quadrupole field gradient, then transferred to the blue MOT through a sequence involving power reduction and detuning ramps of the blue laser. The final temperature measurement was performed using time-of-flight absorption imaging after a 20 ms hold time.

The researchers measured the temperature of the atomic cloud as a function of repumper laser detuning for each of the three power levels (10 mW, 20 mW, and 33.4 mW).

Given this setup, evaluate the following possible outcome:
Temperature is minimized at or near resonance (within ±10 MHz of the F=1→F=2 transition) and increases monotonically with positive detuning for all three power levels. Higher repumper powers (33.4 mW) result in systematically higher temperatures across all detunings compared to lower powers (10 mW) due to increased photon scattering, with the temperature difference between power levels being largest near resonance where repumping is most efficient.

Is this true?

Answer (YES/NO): NO